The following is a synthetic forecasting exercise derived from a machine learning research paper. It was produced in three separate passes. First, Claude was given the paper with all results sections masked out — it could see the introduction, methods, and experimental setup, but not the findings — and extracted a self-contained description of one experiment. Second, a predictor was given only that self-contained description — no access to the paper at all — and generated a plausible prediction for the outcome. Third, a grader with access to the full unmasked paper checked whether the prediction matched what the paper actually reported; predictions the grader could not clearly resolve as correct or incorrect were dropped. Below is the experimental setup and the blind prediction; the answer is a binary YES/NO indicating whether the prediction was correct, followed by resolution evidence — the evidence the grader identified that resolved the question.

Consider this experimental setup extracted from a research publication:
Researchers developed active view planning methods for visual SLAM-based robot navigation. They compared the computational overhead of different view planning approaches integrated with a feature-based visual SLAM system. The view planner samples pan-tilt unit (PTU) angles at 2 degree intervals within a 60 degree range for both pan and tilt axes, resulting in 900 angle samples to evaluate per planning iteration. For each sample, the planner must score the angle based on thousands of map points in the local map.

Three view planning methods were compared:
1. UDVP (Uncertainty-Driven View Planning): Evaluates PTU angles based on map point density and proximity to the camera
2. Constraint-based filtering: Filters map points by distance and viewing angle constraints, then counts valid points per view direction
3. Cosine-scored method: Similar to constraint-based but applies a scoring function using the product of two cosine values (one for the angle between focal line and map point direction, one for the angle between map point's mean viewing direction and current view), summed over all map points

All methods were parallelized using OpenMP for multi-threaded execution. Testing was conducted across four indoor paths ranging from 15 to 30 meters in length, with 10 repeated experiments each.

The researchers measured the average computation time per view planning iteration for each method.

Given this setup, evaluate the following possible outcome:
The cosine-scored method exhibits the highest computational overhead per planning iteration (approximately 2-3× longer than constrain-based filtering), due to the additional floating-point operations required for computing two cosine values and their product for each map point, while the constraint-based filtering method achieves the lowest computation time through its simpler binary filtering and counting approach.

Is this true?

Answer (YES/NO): NO